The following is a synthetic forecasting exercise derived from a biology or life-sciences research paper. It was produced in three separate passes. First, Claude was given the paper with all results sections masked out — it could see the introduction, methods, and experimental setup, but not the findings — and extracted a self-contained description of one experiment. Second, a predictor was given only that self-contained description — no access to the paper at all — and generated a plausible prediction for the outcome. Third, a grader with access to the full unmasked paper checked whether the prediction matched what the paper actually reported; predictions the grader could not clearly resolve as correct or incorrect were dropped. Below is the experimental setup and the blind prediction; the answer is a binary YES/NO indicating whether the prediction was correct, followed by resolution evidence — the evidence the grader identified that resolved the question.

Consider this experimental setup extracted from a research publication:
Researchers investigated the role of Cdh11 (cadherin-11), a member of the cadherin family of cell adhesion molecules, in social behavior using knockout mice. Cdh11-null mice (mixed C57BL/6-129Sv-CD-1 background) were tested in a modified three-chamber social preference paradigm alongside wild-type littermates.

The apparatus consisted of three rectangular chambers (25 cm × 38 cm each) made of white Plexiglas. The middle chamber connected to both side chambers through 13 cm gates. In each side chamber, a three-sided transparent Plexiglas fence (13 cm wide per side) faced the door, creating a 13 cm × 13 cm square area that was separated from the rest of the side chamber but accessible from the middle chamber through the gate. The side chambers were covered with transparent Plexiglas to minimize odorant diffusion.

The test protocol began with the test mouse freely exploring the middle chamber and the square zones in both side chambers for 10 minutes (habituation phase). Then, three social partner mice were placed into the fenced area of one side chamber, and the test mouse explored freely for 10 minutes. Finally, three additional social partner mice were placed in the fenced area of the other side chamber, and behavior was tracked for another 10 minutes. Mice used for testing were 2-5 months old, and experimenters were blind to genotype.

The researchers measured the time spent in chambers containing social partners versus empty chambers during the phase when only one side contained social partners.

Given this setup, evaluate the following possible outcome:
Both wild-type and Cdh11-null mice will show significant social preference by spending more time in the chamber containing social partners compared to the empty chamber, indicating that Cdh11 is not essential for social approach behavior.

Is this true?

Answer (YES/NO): NO